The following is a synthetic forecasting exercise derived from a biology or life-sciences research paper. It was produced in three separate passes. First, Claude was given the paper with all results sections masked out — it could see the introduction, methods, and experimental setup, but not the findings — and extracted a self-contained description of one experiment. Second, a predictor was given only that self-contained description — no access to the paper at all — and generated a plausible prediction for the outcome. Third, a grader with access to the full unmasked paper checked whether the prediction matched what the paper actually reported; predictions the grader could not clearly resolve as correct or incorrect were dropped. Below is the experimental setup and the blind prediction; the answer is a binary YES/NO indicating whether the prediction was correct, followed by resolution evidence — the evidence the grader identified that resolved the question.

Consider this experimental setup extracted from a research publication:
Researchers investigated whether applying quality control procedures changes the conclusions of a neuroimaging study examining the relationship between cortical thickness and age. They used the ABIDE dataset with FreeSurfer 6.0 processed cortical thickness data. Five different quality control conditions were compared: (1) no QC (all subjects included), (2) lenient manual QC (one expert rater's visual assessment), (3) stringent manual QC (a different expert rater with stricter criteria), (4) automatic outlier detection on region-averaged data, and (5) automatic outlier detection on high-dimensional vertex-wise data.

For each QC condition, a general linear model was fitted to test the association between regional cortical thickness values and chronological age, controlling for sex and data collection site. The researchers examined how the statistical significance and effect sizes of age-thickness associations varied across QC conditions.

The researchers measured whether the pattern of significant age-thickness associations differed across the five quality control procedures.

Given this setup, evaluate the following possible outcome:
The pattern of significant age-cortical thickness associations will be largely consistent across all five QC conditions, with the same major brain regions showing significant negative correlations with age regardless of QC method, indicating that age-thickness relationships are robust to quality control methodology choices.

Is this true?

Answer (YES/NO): NO